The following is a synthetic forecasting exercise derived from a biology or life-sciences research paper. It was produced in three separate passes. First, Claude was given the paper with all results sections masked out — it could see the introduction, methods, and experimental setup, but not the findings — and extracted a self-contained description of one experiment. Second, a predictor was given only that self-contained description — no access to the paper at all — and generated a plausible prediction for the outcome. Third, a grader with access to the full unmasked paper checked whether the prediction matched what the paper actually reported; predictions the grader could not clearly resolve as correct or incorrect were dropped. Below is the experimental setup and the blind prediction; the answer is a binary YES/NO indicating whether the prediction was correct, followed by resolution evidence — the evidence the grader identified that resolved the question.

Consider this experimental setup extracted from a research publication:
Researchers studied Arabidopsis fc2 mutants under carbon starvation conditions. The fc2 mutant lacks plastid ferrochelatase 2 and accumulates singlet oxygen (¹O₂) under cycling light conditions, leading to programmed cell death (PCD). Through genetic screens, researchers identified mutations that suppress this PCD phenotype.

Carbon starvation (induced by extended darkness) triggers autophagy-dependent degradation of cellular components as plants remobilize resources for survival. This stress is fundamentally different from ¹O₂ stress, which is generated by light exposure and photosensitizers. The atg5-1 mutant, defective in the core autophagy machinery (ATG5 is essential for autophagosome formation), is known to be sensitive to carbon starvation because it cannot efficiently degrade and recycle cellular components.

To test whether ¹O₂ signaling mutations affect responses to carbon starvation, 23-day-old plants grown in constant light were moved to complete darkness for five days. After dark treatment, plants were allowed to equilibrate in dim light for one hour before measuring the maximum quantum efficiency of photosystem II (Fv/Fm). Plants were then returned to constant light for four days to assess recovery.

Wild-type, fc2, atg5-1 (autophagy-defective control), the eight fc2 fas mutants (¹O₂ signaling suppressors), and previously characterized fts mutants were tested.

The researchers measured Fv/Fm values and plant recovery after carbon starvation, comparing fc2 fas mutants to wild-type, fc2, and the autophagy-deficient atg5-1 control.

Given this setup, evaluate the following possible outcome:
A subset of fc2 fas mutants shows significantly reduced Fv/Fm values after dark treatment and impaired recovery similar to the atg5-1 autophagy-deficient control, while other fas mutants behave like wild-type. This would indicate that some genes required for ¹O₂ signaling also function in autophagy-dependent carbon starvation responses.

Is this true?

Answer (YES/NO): NO